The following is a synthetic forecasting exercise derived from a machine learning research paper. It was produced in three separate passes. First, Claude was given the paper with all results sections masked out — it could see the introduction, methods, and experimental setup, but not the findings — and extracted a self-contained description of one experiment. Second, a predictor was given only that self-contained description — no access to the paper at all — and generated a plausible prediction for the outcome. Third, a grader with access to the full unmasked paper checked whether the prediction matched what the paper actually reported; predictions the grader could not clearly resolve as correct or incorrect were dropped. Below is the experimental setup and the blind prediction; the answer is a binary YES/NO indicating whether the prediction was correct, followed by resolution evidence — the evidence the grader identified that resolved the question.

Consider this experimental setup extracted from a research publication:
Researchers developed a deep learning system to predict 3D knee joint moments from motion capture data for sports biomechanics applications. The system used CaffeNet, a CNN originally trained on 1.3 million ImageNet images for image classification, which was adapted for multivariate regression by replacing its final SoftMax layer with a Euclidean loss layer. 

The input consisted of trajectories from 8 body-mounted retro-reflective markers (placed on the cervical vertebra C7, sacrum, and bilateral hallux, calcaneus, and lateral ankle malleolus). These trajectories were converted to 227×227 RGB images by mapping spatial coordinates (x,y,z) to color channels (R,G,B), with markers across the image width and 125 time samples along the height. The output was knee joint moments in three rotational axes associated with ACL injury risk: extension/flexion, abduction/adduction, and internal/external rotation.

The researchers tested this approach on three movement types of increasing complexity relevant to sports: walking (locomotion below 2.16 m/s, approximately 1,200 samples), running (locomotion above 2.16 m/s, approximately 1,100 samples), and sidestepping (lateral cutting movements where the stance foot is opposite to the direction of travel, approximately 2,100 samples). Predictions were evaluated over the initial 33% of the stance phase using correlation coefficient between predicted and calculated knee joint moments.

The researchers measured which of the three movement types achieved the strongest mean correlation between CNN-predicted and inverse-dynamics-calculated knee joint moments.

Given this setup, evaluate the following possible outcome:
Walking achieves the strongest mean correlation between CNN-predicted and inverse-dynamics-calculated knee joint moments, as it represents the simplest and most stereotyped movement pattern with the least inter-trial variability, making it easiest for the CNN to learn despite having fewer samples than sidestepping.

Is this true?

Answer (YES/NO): NO